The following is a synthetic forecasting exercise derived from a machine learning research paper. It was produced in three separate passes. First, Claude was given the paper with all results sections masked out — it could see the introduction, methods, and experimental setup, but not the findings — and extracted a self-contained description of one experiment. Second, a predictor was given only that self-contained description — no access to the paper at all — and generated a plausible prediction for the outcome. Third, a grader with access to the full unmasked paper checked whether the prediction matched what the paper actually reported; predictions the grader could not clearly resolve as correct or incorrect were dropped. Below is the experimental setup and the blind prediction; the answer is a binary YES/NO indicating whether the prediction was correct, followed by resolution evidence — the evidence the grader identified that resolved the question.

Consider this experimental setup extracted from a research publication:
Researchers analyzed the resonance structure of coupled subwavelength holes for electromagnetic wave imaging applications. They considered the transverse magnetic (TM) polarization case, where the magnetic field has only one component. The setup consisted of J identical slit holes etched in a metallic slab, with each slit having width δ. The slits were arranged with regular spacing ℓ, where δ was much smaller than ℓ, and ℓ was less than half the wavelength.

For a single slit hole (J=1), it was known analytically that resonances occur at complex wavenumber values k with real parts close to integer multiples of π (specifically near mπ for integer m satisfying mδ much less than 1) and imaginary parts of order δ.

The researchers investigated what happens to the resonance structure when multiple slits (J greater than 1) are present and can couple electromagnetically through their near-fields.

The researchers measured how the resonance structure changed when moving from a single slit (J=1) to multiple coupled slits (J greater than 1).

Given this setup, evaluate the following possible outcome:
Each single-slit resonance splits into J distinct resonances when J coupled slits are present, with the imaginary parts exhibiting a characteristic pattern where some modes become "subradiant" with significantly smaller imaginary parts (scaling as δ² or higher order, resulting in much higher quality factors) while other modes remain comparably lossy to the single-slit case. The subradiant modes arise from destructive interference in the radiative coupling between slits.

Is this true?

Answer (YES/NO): NO